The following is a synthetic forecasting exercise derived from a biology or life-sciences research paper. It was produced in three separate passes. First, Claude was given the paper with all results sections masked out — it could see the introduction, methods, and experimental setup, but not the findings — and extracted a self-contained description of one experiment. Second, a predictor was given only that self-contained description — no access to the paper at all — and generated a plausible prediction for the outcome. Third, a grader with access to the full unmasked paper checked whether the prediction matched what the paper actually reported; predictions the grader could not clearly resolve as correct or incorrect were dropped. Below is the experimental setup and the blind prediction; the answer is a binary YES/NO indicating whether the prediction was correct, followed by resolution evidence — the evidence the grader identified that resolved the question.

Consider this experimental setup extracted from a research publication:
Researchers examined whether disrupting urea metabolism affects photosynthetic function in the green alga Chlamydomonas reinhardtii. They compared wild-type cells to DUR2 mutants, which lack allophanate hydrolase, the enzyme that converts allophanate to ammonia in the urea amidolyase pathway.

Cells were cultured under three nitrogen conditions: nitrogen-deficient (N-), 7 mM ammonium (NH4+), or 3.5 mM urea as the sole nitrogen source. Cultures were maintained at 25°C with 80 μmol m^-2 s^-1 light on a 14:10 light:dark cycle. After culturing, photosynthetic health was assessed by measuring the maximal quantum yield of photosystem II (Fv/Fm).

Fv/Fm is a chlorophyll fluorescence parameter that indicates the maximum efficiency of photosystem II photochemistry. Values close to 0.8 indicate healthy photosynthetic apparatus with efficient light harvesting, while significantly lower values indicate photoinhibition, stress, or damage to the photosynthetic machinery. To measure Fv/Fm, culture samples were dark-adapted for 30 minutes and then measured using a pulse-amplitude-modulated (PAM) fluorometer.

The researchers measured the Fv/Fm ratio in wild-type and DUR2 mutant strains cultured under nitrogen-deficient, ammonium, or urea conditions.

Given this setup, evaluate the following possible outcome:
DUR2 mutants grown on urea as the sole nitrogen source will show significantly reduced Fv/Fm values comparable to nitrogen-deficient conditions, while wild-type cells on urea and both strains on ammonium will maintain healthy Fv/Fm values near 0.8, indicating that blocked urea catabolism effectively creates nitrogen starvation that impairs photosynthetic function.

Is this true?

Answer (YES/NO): NO